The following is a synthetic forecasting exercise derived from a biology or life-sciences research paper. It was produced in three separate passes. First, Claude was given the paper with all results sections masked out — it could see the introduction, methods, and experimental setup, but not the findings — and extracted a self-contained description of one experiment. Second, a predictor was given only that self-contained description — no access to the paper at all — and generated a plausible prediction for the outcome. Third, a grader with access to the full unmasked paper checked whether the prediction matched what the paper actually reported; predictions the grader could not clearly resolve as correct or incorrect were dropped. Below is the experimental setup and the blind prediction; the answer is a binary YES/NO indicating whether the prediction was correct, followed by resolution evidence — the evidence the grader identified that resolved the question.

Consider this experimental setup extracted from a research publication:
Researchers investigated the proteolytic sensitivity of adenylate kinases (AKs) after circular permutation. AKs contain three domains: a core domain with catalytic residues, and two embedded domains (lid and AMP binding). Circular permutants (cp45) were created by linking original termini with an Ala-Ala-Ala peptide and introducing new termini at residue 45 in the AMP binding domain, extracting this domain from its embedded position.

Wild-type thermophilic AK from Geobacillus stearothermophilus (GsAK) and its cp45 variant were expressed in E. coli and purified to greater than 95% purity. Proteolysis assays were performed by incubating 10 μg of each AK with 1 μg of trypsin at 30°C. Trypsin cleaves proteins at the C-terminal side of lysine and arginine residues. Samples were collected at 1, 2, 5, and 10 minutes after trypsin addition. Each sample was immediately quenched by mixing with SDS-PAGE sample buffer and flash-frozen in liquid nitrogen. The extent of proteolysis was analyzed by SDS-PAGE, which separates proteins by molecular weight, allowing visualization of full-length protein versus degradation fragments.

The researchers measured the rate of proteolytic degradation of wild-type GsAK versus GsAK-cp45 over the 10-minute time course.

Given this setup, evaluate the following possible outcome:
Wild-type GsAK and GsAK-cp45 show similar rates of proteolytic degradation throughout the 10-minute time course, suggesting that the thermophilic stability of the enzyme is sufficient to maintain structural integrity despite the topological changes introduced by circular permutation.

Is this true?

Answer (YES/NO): NO